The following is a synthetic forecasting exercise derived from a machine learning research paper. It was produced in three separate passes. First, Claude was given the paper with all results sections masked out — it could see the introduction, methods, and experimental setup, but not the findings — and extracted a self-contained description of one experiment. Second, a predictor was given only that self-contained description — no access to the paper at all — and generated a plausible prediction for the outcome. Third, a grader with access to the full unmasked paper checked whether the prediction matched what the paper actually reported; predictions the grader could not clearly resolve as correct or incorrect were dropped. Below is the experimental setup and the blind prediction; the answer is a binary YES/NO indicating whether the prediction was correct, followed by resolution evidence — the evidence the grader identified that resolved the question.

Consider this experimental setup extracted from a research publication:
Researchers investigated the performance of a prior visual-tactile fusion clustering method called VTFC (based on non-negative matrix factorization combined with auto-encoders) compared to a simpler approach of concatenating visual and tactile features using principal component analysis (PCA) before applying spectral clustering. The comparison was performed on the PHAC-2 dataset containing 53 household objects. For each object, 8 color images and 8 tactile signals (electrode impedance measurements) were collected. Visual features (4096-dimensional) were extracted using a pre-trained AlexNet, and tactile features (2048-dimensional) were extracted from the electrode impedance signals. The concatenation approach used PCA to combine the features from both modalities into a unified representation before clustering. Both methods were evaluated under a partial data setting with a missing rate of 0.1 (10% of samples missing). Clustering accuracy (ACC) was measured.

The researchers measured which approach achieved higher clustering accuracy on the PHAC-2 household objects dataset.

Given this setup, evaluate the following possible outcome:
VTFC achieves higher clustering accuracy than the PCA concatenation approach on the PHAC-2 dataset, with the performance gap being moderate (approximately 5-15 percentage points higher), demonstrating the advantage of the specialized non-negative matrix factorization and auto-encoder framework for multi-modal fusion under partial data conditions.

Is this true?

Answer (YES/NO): YES